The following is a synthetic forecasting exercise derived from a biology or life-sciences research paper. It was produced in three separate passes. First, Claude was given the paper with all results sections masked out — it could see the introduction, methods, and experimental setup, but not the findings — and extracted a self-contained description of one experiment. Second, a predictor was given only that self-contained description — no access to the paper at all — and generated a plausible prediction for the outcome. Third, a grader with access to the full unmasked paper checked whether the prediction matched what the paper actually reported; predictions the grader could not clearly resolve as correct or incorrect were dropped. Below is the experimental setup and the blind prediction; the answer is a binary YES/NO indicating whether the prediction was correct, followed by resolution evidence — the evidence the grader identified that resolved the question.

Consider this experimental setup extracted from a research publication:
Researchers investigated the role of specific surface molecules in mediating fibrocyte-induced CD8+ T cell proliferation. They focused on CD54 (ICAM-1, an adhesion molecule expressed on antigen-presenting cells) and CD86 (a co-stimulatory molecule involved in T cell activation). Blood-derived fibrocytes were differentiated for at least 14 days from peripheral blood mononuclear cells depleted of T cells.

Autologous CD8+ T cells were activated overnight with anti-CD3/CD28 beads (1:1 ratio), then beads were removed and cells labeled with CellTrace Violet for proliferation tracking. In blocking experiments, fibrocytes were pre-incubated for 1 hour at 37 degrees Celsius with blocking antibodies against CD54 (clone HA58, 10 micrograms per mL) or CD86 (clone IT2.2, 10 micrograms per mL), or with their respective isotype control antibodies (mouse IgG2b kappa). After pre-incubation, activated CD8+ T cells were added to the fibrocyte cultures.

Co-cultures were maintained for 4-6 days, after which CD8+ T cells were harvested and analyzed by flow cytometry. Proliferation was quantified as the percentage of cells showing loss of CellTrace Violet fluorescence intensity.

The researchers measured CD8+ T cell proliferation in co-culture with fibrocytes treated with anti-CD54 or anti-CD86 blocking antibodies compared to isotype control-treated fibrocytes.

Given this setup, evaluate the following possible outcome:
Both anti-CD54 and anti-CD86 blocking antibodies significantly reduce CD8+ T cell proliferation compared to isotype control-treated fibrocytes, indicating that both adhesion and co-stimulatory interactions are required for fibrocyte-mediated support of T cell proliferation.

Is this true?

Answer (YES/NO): NO